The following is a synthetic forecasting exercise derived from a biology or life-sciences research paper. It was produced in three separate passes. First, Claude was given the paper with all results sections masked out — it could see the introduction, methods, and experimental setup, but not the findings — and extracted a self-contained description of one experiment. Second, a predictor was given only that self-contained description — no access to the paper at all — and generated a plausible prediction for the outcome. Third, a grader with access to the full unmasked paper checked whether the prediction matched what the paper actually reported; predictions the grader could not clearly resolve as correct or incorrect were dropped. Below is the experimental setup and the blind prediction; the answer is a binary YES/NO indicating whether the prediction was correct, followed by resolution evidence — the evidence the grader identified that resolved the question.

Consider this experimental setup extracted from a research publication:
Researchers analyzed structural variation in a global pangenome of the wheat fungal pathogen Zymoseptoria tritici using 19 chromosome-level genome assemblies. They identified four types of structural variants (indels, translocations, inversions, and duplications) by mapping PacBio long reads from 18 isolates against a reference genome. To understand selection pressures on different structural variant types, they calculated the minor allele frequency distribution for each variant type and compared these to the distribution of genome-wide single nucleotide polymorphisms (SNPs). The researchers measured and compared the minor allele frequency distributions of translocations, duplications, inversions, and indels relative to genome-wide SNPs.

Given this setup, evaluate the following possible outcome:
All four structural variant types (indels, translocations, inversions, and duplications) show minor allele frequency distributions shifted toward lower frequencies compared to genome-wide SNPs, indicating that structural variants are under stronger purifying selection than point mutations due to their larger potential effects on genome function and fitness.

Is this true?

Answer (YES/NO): NO